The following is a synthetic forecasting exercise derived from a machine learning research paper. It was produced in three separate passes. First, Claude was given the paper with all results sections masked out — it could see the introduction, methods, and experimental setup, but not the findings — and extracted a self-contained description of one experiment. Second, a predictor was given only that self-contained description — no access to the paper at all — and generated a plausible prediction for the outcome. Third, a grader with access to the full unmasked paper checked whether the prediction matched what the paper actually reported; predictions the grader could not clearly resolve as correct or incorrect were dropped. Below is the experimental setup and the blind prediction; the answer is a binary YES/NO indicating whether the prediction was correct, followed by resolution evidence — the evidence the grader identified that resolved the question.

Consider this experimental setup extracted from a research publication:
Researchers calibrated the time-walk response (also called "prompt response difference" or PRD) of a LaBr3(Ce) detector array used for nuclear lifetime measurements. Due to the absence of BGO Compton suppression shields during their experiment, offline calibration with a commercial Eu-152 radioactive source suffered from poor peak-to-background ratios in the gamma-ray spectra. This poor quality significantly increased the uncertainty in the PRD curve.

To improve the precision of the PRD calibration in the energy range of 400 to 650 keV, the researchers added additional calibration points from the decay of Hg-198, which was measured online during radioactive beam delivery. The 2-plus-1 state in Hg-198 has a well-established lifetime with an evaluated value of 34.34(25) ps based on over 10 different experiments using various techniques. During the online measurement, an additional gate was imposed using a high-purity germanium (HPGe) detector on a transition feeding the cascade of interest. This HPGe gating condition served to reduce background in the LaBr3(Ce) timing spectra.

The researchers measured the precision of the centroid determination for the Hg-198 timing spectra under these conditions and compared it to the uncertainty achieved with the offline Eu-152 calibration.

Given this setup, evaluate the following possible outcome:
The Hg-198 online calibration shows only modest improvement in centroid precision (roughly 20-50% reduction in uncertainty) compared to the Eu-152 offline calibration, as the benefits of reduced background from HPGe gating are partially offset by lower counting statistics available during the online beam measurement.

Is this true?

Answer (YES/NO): NO